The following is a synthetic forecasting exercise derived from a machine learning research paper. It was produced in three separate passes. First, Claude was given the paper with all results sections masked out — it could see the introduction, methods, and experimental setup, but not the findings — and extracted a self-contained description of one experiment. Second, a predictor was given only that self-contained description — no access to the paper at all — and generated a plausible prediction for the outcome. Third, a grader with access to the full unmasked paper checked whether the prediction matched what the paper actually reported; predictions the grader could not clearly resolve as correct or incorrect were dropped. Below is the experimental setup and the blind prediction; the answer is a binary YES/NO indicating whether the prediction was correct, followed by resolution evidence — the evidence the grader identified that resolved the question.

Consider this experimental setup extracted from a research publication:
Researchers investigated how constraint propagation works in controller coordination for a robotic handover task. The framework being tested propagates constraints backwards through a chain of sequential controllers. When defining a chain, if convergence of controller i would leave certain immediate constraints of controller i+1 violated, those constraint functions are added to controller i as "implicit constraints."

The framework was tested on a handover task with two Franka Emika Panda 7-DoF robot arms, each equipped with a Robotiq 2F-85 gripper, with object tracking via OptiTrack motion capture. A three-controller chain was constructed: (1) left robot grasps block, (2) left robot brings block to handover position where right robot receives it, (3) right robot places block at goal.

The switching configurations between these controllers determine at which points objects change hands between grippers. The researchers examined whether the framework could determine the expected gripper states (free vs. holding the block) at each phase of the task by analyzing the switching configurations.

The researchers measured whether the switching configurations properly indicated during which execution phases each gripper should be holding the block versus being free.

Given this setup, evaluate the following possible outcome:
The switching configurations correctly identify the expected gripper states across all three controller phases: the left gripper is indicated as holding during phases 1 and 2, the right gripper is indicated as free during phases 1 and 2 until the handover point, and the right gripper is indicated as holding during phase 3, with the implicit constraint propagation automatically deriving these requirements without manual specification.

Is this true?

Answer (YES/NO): NO